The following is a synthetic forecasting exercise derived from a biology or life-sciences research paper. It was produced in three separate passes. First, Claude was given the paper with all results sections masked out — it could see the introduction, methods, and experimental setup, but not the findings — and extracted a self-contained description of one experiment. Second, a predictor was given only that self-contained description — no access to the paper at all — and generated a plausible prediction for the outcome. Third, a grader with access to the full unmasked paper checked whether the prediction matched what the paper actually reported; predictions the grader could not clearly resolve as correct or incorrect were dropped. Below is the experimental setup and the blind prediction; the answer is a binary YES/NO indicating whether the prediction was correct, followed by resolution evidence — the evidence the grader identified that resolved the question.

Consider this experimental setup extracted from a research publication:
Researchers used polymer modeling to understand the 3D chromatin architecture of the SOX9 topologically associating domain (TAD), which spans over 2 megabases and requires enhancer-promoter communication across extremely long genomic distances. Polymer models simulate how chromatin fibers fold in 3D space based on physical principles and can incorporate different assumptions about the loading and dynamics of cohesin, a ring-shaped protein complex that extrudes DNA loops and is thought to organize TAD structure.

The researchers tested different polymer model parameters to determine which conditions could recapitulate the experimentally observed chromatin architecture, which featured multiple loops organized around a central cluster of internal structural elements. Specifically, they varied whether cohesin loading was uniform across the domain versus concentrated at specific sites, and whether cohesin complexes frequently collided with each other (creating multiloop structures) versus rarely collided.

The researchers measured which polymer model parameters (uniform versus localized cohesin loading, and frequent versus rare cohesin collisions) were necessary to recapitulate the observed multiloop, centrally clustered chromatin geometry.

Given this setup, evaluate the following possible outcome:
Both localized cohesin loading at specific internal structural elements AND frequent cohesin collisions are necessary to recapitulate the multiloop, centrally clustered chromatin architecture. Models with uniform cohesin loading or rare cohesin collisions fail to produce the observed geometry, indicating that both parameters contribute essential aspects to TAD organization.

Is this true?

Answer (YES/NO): NO